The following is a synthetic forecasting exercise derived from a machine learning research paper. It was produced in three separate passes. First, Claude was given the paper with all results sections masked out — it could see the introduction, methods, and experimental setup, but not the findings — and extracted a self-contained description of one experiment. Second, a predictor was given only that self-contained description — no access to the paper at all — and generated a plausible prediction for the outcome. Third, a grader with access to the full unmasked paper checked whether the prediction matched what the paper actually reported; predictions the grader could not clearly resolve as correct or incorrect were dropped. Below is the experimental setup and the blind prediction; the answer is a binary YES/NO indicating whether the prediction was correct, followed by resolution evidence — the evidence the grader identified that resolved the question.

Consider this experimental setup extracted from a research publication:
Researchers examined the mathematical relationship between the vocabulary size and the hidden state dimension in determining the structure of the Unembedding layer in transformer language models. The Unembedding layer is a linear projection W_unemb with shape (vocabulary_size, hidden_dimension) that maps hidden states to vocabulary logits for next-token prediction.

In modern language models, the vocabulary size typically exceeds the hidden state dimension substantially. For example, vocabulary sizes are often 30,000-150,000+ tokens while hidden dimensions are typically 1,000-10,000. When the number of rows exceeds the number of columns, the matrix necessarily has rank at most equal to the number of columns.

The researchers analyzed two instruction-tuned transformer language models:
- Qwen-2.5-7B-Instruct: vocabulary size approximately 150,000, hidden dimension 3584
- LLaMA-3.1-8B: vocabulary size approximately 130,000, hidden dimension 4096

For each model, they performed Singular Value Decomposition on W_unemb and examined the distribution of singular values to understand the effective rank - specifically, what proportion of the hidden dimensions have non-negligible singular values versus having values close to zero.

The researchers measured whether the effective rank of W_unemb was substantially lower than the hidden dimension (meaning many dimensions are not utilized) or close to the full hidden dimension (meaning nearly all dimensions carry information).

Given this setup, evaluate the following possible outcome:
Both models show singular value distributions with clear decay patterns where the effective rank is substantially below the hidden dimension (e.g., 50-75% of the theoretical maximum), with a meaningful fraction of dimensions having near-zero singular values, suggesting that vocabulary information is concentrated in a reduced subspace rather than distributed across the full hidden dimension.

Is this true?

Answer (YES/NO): NO